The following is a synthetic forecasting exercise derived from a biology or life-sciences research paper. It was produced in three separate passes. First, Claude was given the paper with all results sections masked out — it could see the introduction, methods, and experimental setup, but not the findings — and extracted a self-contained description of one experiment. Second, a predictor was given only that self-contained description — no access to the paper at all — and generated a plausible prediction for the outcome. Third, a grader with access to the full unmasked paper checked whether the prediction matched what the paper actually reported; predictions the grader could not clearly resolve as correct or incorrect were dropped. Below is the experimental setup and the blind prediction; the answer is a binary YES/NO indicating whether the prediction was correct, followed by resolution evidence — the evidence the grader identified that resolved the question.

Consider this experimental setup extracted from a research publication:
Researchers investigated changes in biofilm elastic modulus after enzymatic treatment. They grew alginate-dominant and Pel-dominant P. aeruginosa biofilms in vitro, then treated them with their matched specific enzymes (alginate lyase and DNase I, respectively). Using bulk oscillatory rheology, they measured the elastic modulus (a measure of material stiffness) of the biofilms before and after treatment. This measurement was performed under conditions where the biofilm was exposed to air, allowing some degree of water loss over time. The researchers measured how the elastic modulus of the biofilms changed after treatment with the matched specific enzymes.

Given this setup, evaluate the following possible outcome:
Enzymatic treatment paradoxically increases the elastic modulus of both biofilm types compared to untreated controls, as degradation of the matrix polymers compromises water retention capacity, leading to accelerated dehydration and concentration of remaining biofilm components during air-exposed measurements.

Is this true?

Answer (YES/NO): YES